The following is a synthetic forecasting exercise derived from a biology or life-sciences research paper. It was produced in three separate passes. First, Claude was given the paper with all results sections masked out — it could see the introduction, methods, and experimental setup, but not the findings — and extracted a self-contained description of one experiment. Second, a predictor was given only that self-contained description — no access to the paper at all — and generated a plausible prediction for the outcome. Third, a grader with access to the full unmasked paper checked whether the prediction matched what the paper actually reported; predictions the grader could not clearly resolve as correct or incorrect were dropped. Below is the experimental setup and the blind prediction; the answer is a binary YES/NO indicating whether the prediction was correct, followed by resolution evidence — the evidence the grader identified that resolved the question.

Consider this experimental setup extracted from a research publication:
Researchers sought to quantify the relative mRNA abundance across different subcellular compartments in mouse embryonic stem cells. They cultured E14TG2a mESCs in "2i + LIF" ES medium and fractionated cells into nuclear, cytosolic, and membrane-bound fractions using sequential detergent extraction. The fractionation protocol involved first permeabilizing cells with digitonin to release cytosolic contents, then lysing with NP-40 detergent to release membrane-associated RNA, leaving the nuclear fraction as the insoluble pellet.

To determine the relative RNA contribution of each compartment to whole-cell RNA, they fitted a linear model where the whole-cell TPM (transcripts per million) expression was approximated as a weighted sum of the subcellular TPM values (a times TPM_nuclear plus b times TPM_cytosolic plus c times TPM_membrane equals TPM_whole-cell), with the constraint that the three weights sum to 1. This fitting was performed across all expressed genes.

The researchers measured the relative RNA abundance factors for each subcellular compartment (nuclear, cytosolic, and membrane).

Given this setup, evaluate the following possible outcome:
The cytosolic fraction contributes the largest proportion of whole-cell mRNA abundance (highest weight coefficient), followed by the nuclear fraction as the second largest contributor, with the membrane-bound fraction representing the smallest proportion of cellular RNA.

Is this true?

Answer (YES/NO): NO